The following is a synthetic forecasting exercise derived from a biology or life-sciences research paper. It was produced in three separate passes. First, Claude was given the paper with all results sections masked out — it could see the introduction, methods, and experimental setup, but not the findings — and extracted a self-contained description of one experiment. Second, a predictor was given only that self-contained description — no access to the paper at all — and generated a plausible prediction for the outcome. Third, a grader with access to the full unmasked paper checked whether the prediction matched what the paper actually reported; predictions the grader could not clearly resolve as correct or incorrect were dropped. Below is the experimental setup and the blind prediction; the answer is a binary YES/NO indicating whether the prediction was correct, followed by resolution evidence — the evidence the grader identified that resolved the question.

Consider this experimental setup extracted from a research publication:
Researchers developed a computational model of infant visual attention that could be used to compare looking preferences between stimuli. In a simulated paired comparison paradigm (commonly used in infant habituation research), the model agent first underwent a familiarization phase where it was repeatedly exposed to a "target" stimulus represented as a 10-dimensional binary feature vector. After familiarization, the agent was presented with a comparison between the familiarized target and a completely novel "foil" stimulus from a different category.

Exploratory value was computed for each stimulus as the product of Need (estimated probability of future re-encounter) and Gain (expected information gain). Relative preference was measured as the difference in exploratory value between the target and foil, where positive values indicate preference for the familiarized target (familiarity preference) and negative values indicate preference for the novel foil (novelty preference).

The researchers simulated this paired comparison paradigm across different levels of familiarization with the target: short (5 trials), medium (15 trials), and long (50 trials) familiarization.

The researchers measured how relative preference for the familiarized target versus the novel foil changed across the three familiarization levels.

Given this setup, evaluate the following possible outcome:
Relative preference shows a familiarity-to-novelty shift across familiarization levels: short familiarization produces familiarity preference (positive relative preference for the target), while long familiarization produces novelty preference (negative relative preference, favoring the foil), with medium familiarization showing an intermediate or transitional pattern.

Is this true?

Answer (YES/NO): YES